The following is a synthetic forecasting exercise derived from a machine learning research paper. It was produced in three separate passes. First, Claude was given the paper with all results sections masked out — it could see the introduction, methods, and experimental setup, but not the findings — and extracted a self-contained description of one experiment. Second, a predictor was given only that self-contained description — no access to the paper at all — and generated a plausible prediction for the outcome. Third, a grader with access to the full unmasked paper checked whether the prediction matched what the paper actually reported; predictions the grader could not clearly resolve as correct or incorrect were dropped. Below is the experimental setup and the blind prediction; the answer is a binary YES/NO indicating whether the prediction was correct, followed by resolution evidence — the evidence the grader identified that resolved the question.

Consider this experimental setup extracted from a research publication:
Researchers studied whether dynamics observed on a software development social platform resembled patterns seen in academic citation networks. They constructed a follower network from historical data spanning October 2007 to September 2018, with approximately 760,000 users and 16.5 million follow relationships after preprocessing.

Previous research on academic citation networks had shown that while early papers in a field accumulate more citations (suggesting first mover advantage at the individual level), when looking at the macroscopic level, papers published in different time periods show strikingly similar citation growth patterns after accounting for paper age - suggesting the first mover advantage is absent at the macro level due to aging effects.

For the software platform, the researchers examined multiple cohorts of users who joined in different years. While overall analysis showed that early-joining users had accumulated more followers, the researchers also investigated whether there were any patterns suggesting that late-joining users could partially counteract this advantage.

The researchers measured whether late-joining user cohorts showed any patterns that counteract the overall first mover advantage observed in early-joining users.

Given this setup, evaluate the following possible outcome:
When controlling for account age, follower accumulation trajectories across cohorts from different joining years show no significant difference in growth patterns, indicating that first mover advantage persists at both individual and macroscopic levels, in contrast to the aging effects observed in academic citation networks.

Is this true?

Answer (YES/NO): NO